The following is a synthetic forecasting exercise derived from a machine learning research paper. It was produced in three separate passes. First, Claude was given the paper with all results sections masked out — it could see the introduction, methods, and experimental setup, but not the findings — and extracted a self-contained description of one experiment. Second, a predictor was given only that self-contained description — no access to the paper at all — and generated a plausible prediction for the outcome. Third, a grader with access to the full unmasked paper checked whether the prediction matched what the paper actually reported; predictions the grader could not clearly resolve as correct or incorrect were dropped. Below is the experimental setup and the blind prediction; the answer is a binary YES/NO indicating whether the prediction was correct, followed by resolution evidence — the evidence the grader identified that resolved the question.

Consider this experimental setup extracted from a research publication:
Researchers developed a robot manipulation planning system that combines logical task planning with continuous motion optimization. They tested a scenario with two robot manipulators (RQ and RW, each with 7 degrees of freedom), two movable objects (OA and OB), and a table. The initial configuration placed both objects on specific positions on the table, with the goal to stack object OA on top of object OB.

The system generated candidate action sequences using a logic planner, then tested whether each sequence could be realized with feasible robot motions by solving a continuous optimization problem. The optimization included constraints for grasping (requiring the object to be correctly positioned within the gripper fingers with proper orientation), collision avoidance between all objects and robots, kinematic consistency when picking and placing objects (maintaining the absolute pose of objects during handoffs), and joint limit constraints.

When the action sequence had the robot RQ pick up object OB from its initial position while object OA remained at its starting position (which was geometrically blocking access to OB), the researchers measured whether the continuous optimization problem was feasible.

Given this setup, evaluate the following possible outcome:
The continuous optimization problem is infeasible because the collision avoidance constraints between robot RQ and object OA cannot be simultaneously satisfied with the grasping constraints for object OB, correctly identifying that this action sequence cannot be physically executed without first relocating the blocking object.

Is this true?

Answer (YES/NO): YES